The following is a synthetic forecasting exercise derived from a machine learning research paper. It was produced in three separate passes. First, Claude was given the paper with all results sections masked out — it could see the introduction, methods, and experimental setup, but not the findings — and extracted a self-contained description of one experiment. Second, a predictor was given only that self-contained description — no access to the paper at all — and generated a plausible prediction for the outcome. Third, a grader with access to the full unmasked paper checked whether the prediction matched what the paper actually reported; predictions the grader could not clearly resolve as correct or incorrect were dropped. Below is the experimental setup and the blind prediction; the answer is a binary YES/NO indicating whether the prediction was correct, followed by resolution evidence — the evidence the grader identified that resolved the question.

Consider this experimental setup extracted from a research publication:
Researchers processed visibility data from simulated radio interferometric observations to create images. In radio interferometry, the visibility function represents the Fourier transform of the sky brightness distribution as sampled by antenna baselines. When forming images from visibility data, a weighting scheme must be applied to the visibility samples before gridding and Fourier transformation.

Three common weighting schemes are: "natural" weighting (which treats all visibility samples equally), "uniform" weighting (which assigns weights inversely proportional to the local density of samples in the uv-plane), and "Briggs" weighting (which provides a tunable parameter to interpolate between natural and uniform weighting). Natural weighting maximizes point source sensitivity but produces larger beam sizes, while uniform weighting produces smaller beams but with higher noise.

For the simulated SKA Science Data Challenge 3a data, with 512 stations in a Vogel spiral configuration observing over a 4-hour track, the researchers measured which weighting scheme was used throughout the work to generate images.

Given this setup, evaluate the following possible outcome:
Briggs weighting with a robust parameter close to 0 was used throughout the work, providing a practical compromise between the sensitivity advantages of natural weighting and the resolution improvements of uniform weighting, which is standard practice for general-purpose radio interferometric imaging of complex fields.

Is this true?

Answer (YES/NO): NO